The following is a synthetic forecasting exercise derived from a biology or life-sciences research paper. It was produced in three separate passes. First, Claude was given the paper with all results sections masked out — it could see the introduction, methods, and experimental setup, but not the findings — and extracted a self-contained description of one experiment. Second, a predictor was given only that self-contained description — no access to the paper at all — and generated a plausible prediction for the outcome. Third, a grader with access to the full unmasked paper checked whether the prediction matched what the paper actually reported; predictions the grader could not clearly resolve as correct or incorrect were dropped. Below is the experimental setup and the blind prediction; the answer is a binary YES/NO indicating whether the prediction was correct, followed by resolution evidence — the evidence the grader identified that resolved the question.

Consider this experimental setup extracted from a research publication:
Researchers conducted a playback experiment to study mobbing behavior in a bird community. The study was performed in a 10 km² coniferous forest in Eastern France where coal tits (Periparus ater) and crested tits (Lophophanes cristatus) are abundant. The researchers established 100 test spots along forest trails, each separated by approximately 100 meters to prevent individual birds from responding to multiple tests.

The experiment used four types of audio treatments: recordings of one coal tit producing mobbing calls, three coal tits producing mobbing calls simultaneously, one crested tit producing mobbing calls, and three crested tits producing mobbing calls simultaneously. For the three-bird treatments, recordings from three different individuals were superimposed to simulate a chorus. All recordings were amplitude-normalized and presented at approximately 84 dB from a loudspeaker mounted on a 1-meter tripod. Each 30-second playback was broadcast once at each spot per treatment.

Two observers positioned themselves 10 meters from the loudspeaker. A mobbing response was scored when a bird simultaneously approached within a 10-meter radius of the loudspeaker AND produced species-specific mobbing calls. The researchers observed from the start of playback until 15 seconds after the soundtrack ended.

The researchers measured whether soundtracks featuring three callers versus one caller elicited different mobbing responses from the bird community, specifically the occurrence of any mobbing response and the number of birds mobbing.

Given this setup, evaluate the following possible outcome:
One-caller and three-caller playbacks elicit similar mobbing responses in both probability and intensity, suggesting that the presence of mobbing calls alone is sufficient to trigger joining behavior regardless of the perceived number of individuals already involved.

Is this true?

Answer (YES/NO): NO